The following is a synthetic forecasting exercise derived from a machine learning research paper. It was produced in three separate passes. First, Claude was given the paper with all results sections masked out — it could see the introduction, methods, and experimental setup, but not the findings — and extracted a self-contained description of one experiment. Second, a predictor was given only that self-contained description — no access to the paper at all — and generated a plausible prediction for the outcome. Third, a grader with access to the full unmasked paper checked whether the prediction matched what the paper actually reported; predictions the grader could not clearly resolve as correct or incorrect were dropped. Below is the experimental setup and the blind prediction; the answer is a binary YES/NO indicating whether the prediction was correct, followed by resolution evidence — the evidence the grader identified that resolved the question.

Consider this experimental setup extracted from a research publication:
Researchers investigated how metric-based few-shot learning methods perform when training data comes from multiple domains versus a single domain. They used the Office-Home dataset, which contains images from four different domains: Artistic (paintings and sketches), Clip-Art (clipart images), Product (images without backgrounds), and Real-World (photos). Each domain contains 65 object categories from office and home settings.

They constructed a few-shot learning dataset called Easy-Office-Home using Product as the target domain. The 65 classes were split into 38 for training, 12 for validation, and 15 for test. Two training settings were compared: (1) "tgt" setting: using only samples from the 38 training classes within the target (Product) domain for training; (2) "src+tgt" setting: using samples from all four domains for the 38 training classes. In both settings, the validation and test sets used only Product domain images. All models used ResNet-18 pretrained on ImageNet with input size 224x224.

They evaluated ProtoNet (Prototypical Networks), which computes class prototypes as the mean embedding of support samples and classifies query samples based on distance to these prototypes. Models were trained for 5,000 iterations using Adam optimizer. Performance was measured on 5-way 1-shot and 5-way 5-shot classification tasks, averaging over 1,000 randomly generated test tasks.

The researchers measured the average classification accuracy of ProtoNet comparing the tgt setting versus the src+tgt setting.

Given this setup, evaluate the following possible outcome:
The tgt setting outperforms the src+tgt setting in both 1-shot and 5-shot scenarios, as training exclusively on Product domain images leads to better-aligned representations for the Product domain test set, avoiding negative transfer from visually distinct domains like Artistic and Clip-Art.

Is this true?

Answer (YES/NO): NO